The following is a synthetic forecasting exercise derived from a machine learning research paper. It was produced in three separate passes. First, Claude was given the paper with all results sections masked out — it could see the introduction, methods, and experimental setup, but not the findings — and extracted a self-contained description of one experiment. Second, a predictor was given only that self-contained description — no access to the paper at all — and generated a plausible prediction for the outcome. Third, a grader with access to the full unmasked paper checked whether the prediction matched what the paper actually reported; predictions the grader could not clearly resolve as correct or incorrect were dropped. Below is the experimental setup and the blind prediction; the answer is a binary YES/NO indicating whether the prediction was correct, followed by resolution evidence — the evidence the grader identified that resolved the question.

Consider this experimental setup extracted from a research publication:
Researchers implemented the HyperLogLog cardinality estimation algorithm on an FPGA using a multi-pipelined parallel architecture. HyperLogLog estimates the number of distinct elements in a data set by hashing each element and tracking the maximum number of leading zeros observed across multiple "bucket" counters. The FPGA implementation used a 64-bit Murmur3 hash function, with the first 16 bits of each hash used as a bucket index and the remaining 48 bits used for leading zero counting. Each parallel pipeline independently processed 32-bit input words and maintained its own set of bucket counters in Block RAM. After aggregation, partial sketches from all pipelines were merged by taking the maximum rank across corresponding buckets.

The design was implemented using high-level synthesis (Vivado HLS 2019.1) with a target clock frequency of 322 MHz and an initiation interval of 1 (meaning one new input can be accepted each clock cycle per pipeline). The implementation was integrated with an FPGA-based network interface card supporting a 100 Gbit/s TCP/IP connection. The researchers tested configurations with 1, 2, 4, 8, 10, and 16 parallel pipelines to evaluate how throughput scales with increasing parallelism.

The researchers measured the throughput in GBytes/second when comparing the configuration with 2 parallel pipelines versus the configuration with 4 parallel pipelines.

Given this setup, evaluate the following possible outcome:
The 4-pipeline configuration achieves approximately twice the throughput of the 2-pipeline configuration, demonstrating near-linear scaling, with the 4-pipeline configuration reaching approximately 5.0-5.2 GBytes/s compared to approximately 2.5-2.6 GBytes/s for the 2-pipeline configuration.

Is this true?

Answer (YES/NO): NO